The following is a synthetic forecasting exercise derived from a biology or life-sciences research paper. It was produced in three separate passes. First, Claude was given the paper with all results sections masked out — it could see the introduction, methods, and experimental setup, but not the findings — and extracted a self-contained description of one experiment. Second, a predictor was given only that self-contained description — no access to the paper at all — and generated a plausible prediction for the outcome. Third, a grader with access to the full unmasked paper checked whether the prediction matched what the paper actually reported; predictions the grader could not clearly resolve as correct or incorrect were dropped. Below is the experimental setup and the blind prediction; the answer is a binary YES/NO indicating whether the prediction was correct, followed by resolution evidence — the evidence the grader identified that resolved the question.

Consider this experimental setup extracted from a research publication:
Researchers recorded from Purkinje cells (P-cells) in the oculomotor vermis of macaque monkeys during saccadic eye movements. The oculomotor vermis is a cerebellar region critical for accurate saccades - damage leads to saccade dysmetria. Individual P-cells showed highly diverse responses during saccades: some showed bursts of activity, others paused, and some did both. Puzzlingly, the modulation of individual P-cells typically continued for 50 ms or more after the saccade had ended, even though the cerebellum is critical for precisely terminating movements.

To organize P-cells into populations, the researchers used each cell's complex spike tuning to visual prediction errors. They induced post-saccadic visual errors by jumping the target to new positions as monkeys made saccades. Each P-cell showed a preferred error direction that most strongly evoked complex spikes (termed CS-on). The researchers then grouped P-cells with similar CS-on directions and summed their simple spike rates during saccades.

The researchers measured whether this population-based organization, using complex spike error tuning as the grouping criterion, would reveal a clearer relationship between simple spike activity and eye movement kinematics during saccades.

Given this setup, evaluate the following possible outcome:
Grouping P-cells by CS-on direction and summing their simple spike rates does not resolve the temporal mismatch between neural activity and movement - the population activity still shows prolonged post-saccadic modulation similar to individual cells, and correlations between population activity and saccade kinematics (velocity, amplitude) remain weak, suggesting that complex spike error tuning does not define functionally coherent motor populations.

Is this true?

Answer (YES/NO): NO